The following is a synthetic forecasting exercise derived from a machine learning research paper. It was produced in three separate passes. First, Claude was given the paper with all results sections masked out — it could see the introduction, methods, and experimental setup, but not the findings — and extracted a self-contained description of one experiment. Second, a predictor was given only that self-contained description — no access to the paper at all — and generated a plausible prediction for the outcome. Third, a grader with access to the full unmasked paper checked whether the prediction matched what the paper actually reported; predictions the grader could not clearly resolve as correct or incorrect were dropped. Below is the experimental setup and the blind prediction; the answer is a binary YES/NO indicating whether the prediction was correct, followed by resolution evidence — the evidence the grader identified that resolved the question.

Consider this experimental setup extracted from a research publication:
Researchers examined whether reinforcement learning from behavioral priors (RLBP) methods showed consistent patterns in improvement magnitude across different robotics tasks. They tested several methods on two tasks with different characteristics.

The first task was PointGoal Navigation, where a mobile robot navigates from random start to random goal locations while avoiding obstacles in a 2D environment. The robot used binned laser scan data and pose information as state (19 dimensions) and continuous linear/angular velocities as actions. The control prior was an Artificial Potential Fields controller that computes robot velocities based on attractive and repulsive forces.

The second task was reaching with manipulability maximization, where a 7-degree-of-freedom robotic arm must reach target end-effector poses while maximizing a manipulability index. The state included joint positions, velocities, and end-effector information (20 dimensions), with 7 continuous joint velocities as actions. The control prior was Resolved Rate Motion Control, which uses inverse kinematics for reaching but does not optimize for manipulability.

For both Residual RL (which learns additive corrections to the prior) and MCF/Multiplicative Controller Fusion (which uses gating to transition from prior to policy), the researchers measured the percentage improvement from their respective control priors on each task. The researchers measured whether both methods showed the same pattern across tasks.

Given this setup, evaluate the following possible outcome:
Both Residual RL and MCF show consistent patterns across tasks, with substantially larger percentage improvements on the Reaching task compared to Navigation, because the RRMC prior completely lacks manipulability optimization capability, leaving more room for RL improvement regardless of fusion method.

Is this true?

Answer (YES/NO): NO